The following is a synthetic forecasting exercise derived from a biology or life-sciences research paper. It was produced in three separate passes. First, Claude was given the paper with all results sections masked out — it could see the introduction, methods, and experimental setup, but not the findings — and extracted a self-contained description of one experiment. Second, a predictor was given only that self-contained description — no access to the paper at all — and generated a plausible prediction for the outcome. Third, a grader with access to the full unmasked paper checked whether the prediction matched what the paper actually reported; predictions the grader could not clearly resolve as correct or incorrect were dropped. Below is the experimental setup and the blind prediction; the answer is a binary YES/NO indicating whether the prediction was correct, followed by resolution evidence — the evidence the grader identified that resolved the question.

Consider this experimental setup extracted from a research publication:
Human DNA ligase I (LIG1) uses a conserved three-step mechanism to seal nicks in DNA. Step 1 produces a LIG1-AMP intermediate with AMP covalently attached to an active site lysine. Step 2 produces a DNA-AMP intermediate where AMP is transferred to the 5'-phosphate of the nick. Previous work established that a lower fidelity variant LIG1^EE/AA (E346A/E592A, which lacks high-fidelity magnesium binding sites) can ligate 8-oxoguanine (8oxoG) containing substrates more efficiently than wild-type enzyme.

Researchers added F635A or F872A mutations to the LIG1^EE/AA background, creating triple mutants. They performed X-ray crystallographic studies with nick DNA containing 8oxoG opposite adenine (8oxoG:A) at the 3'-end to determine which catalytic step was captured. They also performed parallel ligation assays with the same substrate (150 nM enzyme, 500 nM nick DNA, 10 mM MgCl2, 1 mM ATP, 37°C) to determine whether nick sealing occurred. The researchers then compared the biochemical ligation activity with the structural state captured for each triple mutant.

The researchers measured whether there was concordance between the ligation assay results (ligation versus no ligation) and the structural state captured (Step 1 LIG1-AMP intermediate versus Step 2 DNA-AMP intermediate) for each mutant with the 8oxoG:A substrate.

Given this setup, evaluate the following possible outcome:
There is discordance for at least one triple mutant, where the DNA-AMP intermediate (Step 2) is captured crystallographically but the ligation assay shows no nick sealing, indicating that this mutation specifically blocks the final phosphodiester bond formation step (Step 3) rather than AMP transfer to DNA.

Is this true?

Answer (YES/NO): NO